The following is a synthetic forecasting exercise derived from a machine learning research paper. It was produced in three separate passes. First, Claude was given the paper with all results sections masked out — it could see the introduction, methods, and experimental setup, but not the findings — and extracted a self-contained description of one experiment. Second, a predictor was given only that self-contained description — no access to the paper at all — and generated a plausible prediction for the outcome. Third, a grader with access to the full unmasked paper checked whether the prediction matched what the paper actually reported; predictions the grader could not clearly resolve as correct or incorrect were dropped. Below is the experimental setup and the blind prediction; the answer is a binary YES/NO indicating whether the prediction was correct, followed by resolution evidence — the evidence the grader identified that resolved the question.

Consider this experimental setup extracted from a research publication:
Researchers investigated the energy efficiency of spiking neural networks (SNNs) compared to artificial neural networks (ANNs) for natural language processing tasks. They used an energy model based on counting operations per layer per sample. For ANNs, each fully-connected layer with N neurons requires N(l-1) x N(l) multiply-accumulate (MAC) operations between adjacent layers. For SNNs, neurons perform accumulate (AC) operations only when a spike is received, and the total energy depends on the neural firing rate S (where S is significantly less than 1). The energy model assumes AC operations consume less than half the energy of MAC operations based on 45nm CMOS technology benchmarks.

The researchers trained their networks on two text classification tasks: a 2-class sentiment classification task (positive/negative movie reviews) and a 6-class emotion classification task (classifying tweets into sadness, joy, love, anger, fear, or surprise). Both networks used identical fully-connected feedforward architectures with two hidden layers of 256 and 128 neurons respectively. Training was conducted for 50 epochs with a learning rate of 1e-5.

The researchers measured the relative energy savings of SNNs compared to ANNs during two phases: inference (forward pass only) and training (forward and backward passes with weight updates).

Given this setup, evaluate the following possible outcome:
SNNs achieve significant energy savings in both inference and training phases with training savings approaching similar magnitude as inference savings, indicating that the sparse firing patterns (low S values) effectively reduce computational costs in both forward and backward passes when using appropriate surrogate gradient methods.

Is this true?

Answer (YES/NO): NO